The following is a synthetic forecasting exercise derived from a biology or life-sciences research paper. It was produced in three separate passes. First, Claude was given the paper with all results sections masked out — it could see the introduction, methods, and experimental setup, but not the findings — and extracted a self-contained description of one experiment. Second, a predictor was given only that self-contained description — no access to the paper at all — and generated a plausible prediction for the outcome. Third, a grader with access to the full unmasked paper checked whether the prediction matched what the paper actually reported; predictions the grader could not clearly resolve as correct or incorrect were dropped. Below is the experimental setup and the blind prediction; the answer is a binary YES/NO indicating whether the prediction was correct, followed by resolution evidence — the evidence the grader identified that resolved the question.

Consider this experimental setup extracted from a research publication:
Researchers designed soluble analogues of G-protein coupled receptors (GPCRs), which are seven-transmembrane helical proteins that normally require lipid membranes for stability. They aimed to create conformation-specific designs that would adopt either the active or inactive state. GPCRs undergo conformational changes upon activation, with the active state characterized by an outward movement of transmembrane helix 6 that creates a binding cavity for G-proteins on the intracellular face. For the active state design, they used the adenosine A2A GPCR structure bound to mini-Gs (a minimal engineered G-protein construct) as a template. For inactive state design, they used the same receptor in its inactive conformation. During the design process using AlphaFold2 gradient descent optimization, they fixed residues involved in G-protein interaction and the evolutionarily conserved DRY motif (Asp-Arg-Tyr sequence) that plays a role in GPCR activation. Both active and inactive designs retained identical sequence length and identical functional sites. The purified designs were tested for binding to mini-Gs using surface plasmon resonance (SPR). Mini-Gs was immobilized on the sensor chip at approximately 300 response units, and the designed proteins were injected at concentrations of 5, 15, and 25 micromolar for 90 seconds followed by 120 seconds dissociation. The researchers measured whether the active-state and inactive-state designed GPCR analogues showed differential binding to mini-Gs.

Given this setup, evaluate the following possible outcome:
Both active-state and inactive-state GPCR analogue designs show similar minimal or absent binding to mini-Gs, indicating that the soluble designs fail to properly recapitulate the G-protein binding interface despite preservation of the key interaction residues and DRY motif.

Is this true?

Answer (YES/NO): NO